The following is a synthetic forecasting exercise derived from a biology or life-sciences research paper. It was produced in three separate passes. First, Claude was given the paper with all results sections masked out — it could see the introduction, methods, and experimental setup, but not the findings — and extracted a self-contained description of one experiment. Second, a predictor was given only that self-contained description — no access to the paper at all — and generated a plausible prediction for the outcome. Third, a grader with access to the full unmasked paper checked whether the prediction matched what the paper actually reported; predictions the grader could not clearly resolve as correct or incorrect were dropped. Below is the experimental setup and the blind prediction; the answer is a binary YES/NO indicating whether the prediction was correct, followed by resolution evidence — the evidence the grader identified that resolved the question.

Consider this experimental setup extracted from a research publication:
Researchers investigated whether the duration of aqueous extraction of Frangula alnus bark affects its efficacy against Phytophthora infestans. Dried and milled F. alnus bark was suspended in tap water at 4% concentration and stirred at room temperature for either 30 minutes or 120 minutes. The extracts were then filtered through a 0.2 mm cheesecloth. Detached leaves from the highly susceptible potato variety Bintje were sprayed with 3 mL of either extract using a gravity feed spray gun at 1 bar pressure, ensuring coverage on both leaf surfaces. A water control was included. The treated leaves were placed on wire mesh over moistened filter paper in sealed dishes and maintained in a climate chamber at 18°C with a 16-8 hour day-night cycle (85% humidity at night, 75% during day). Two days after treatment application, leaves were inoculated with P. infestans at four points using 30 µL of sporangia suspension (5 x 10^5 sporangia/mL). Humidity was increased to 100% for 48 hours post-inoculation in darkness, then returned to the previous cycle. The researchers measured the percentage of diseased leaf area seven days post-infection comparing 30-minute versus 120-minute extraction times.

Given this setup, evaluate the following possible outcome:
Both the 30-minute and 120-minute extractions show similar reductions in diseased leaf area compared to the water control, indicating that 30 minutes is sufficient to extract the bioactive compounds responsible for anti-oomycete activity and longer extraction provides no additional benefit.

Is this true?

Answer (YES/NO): YES